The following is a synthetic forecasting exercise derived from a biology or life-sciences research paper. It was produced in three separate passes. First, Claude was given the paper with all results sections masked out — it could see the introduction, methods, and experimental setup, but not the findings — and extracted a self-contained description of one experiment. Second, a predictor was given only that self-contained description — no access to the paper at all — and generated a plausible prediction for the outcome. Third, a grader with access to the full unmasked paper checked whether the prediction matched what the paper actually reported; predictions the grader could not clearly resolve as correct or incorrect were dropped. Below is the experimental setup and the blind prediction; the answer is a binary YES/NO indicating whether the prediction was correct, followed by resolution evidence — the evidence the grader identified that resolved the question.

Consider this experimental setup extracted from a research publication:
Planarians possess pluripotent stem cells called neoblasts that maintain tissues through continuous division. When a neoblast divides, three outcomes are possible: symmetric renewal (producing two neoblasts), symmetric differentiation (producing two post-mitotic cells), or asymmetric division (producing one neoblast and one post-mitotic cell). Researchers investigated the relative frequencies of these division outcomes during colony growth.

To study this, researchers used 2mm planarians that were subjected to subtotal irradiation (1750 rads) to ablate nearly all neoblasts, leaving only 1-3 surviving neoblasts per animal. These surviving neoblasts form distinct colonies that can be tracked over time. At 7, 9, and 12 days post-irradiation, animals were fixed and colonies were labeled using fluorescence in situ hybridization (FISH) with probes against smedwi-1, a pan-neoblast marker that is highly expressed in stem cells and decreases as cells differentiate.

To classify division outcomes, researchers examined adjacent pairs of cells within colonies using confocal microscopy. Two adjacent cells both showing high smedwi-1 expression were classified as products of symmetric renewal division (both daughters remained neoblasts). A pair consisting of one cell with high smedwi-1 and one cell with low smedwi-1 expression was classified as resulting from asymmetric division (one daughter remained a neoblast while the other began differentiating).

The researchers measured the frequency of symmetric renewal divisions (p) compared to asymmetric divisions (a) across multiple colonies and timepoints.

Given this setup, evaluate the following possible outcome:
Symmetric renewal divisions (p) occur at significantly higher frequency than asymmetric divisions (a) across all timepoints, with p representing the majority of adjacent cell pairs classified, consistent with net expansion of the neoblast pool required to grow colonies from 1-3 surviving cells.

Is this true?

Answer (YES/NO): NO